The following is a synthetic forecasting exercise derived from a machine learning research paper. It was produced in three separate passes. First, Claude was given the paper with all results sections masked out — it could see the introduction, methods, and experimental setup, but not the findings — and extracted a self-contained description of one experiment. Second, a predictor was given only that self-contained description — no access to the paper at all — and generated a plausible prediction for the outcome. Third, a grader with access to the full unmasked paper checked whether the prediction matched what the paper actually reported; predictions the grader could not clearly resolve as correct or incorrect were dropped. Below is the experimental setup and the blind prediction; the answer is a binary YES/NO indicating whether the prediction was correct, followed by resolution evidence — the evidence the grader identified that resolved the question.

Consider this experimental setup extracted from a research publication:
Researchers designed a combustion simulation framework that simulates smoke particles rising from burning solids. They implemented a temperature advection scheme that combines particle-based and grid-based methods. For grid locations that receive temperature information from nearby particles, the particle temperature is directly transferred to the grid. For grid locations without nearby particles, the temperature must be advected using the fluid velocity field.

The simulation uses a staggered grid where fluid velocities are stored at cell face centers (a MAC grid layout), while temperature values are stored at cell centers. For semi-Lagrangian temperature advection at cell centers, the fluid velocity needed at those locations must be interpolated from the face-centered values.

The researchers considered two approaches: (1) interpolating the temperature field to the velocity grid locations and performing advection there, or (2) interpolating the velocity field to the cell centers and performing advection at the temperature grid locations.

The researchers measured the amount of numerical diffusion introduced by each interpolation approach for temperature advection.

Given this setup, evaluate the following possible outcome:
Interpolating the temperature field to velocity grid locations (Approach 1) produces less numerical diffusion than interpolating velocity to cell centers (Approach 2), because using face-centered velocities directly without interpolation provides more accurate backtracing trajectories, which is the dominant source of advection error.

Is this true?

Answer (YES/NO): NO